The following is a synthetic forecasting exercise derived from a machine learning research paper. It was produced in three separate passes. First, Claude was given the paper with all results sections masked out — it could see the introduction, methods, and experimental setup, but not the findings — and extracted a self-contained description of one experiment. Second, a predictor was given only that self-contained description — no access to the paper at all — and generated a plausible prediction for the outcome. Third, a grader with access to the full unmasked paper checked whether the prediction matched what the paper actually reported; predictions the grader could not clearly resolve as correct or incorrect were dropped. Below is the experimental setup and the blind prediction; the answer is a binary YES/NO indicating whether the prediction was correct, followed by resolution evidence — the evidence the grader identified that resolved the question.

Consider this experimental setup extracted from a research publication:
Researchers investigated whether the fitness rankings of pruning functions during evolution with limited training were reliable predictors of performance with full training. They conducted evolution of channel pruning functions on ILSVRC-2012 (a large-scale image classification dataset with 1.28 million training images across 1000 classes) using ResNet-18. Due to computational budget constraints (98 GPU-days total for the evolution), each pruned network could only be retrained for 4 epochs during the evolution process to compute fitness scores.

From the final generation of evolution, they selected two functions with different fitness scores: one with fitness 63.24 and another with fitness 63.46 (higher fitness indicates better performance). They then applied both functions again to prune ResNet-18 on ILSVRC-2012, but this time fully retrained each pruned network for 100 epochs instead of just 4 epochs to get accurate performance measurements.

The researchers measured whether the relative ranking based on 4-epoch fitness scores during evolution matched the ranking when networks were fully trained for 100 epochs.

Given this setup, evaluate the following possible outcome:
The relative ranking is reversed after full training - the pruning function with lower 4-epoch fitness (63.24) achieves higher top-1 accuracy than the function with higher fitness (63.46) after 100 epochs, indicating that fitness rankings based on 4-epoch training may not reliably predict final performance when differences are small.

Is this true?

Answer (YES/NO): YES